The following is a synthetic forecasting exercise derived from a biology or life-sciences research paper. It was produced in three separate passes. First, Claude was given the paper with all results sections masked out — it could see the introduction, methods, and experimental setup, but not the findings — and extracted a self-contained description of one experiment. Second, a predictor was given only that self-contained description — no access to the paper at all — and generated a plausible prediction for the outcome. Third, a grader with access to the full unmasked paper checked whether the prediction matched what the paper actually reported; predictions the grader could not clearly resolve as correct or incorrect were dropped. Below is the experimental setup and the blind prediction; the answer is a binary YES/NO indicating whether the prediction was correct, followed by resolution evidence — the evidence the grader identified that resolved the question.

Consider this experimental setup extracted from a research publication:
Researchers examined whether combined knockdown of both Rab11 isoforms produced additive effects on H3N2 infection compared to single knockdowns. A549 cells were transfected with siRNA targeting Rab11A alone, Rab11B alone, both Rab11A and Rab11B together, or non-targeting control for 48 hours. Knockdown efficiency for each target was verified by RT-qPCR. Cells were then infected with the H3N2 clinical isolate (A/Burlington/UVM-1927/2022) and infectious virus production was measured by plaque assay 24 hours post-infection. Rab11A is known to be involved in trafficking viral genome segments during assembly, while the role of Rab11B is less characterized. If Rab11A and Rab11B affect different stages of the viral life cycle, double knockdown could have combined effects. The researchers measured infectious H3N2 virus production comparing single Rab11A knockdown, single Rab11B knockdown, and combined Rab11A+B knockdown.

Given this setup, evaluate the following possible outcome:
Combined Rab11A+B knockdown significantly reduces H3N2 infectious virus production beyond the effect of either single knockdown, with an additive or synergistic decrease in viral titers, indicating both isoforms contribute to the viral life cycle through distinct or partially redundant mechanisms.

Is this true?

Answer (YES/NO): YES